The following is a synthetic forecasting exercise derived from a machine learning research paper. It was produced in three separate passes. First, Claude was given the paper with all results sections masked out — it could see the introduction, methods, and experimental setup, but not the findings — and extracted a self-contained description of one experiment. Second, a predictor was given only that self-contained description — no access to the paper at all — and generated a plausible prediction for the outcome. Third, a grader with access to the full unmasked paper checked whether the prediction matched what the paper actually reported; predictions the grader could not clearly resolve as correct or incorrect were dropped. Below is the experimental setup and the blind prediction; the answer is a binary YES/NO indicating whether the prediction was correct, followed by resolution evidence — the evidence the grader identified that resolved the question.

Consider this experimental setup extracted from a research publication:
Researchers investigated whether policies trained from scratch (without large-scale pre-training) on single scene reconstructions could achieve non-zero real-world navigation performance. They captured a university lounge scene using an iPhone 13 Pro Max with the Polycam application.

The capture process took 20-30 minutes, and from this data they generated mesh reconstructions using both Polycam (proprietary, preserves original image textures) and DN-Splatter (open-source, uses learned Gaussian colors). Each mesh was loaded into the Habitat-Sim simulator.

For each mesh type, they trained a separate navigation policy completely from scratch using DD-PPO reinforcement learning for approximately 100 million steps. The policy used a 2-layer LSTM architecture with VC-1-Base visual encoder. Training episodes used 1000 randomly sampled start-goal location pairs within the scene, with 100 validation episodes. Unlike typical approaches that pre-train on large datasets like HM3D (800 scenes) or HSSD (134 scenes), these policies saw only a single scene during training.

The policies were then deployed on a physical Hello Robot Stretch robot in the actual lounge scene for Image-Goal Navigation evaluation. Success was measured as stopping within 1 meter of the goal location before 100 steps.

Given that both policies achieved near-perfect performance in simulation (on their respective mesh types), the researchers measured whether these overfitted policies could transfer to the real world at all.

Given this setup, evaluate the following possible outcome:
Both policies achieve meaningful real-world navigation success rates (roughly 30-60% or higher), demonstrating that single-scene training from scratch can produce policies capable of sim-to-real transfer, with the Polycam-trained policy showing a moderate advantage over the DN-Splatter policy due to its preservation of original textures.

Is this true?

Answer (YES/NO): NO